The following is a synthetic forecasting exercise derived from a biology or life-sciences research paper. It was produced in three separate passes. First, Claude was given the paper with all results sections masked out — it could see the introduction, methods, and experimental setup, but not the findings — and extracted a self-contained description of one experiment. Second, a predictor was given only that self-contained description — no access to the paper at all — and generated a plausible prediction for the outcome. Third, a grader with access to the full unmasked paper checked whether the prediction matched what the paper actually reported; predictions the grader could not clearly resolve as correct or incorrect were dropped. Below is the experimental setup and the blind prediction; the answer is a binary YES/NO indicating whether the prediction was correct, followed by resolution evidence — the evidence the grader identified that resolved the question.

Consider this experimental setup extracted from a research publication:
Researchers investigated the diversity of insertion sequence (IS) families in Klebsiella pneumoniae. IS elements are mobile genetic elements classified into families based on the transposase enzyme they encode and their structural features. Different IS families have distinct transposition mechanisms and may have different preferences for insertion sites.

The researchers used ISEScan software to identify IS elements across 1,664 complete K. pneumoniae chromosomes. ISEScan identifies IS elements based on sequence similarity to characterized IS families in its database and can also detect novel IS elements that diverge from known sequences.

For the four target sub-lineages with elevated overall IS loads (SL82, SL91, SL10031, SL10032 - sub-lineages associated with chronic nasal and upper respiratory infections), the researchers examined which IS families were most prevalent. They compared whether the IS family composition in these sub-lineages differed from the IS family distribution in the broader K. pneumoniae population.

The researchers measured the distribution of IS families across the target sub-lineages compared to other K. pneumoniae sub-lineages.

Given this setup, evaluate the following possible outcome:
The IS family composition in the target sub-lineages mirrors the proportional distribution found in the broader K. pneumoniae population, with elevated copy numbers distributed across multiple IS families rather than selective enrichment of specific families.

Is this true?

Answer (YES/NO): NO